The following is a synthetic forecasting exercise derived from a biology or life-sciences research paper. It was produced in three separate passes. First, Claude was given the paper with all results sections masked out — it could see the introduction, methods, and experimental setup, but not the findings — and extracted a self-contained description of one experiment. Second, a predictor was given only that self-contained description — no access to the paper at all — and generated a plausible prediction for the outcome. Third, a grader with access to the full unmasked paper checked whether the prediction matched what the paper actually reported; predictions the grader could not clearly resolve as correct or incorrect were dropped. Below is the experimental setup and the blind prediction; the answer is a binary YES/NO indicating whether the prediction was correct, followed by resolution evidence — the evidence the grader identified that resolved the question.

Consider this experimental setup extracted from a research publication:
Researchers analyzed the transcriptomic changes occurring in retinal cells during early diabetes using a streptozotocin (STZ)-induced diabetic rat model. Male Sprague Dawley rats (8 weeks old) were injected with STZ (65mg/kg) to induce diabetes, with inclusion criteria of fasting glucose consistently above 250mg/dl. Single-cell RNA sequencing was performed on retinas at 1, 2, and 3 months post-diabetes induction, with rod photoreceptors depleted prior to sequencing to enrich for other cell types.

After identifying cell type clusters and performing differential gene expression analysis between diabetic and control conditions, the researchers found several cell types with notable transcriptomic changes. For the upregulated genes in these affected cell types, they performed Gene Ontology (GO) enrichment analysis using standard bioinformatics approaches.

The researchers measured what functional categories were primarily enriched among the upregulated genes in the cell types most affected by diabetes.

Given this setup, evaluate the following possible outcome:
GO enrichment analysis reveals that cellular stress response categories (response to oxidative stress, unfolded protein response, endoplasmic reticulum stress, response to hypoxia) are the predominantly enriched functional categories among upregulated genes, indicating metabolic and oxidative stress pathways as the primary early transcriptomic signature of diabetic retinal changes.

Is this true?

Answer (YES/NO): NO